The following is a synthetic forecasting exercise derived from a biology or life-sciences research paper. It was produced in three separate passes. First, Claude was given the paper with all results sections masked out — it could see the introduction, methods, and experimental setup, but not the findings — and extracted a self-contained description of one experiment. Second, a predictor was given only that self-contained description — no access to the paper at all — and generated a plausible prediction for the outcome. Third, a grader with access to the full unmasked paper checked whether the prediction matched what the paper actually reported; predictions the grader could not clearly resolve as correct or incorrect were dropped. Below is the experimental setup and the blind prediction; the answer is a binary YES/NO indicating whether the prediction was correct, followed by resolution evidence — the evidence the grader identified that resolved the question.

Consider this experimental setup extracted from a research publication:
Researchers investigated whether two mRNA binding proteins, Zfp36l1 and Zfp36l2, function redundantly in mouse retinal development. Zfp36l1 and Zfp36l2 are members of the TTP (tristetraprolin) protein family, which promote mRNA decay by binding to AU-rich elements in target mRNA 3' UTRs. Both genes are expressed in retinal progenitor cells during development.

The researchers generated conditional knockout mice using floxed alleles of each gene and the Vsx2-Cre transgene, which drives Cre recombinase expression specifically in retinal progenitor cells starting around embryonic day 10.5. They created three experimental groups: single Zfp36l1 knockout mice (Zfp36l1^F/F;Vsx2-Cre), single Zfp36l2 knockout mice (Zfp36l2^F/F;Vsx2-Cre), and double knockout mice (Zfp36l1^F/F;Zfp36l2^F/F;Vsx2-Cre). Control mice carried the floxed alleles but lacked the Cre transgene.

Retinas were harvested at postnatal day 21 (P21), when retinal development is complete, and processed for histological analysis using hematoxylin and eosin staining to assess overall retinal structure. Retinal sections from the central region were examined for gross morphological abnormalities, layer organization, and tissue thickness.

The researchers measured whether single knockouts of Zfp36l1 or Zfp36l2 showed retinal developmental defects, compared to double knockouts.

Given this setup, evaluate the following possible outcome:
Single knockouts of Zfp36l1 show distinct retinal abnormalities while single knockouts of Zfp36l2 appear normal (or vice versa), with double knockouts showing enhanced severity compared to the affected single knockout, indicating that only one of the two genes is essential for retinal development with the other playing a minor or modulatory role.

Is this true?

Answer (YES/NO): NO